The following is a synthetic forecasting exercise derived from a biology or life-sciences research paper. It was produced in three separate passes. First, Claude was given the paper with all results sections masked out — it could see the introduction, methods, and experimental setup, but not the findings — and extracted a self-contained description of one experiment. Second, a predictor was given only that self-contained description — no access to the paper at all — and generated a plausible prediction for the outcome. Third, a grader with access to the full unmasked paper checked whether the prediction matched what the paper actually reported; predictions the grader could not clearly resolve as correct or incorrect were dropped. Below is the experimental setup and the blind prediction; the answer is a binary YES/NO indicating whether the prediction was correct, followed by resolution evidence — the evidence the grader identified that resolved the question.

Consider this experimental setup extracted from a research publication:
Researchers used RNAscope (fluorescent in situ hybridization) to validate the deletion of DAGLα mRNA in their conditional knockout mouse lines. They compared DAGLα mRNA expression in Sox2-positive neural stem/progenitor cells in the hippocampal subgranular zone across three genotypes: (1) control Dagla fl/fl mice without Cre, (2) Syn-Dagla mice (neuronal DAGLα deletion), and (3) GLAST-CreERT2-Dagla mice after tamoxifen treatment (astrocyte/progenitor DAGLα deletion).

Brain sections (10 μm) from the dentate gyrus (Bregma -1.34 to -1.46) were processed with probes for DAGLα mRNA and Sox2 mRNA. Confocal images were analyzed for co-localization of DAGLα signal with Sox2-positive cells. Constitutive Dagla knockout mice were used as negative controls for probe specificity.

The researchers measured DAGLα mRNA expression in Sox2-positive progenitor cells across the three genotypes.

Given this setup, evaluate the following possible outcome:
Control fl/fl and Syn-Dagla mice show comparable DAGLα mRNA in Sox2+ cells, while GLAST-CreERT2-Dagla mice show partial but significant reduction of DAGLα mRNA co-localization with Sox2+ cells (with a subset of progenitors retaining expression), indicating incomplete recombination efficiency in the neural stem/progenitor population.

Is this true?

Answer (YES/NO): NO